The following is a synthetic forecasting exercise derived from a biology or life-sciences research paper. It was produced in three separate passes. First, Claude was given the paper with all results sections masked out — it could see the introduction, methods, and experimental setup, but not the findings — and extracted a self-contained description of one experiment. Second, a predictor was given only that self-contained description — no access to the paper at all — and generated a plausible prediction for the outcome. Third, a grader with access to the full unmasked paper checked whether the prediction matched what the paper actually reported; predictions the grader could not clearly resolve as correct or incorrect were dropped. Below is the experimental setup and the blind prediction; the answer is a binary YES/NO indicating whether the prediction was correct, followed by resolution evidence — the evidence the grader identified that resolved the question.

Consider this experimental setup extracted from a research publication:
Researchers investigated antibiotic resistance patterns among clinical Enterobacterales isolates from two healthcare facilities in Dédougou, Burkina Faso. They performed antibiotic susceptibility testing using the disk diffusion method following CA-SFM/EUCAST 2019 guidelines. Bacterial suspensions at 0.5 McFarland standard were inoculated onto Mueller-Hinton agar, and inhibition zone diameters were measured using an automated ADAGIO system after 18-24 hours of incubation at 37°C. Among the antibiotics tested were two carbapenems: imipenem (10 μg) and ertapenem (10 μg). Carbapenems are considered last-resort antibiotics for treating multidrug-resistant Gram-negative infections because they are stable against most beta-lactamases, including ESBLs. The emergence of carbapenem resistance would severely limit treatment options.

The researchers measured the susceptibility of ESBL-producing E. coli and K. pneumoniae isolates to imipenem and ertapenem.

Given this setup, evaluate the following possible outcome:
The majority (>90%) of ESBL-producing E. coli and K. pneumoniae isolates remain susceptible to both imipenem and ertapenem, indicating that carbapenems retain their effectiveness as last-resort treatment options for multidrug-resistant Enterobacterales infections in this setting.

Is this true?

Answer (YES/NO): YES